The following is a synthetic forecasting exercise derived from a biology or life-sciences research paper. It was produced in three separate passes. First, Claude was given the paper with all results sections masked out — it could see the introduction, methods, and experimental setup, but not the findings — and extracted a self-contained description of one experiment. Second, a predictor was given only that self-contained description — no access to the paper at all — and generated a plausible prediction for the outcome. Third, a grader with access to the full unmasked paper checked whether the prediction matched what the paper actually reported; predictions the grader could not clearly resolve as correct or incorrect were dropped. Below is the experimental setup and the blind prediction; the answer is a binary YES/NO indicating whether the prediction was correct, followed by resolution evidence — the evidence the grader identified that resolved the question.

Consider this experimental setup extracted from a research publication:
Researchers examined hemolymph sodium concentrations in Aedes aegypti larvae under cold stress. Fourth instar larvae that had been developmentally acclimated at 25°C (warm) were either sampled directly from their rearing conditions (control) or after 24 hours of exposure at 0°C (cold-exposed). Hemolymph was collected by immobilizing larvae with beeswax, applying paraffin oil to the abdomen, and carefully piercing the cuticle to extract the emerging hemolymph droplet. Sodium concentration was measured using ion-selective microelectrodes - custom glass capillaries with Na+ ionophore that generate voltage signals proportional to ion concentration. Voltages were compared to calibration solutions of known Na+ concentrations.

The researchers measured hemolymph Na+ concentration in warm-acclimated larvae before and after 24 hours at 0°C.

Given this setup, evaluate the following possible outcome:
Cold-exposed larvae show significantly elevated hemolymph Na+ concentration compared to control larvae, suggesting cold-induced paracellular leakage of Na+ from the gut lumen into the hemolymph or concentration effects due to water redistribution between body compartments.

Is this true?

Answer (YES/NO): NO